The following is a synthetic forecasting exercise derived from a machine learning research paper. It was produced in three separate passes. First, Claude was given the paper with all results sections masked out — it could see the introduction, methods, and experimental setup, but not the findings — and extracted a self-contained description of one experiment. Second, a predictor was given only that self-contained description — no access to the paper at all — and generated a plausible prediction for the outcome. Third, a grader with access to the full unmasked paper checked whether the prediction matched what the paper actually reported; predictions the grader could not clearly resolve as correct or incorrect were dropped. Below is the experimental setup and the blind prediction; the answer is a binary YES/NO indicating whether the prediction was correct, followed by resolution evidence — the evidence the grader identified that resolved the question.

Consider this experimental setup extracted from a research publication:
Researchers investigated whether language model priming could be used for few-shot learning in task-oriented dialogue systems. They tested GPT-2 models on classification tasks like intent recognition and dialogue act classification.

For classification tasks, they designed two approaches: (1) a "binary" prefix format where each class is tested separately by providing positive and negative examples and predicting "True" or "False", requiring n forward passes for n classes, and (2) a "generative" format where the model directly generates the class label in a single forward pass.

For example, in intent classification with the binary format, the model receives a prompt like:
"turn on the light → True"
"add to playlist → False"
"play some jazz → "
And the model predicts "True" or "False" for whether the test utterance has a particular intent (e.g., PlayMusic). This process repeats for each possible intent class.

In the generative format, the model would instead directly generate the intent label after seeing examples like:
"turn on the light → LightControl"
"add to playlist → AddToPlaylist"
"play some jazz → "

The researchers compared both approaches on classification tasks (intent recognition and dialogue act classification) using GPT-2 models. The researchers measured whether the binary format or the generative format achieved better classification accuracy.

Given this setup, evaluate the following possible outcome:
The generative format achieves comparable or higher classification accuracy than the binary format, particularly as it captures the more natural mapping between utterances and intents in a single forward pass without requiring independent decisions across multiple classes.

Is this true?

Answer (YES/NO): NO